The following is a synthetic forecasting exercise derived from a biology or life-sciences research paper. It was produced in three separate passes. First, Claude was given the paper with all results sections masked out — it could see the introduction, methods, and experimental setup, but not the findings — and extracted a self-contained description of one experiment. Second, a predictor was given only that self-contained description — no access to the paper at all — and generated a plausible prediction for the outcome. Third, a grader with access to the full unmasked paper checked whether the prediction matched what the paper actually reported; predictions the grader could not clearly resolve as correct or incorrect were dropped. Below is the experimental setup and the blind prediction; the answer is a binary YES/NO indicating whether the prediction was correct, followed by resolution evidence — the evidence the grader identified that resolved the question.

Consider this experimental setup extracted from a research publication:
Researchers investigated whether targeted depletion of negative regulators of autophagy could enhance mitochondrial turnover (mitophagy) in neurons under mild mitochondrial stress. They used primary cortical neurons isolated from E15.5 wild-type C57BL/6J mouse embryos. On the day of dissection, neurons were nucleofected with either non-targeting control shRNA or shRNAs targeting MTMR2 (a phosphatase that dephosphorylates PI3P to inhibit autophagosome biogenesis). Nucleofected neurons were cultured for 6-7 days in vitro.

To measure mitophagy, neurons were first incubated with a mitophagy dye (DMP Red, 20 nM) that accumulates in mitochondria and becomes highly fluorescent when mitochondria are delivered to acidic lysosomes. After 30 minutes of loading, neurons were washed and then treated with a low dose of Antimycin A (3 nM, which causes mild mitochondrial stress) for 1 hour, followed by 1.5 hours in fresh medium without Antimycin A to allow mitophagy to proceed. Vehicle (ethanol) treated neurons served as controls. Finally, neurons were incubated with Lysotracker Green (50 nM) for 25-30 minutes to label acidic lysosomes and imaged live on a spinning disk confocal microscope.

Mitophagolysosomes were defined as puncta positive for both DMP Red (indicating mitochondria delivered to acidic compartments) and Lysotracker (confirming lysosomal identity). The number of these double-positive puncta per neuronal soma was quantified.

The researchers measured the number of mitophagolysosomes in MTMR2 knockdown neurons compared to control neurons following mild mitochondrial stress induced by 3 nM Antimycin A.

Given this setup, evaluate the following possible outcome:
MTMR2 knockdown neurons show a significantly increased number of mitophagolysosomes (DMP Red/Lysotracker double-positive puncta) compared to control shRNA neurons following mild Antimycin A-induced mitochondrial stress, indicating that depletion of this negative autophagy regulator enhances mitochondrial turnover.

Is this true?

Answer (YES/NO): NO